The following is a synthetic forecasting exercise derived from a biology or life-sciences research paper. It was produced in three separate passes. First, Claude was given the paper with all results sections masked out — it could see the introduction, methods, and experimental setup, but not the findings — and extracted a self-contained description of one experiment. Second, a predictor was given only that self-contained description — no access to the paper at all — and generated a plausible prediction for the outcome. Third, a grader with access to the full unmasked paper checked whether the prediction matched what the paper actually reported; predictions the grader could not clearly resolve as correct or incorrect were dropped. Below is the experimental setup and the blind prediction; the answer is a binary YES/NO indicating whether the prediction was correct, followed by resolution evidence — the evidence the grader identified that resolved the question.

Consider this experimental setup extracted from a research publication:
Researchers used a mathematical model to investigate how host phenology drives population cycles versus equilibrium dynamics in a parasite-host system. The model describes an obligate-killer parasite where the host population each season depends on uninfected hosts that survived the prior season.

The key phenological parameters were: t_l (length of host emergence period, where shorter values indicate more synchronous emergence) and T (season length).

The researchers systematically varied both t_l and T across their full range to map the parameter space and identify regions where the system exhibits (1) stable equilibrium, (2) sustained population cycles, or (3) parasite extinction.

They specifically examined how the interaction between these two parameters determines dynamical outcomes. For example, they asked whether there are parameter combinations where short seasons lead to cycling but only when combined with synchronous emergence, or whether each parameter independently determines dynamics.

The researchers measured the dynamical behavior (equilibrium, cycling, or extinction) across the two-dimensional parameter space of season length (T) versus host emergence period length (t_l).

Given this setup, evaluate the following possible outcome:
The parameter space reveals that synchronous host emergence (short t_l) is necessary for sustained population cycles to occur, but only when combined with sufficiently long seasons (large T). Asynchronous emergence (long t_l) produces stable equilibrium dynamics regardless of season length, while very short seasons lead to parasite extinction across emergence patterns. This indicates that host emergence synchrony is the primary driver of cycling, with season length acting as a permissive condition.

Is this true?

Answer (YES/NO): NO